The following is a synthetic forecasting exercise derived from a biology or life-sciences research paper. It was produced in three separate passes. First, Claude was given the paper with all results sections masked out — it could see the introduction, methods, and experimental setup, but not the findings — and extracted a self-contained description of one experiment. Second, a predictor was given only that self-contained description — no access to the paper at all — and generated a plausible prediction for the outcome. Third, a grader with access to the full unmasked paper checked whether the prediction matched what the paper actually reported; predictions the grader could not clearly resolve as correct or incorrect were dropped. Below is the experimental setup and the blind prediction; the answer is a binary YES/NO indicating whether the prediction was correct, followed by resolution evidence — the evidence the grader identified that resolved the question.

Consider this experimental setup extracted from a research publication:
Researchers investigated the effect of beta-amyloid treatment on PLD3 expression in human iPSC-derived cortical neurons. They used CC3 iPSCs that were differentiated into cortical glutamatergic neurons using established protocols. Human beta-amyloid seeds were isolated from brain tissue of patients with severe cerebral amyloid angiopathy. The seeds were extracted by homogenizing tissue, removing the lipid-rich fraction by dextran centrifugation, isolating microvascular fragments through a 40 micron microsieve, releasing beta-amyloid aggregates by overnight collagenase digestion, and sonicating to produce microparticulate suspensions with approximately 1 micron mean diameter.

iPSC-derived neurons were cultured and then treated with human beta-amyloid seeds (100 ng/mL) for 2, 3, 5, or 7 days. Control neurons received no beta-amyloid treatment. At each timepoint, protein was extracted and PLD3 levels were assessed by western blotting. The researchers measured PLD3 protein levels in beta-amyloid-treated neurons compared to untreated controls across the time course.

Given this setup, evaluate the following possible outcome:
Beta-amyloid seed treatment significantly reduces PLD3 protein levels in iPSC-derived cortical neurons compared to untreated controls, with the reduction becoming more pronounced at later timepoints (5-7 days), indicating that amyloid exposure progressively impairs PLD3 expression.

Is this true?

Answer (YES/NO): NO